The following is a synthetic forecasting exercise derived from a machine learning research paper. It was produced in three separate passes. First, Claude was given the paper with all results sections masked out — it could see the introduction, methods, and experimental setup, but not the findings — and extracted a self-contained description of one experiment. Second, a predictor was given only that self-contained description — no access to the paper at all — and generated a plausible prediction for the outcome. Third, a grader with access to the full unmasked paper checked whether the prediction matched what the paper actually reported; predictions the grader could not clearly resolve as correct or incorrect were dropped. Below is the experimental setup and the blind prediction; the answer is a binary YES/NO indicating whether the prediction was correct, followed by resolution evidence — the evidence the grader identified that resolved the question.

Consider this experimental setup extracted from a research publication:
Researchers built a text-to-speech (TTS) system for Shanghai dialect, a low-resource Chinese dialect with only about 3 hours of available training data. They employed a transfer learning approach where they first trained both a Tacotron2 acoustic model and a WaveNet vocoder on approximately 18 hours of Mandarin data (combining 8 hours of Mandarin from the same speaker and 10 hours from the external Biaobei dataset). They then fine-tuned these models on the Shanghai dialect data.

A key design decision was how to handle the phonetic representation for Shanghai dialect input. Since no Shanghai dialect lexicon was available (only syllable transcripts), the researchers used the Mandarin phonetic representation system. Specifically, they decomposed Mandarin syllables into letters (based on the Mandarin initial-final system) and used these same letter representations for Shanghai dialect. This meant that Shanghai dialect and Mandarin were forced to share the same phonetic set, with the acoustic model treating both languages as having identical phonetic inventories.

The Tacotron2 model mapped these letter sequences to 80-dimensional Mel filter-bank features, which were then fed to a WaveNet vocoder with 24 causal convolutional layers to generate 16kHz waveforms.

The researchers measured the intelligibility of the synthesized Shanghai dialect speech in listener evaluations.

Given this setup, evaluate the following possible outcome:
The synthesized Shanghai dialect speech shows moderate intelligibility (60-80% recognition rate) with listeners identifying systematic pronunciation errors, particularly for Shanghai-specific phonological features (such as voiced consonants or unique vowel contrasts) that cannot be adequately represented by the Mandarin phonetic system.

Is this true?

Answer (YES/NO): NO